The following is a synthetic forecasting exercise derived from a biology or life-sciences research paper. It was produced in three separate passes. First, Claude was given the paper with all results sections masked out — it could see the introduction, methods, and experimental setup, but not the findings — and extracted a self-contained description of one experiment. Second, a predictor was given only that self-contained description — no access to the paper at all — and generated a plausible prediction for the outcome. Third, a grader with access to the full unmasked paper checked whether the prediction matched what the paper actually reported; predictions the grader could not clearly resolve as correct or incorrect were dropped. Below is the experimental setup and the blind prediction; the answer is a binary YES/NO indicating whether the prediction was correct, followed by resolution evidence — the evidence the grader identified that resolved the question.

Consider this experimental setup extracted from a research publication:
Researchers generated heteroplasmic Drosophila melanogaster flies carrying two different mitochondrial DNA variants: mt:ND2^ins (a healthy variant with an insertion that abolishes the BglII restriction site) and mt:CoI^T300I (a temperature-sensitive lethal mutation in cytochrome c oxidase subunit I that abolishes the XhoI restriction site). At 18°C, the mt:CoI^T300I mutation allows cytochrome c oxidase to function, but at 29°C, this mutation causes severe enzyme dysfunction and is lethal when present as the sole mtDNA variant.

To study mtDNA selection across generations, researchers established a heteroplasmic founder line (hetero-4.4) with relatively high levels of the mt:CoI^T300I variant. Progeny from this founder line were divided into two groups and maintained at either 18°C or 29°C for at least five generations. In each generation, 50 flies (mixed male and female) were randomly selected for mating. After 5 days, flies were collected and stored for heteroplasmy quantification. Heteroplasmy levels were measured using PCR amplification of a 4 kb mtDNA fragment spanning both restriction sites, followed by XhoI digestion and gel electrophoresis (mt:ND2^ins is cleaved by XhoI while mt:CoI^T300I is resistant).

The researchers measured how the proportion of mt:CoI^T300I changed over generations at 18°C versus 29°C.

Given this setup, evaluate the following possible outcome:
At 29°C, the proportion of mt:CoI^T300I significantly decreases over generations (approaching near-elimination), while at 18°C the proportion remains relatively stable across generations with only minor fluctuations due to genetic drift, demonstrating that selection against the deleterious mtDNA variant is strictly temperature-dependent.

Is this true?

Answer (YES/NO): NO